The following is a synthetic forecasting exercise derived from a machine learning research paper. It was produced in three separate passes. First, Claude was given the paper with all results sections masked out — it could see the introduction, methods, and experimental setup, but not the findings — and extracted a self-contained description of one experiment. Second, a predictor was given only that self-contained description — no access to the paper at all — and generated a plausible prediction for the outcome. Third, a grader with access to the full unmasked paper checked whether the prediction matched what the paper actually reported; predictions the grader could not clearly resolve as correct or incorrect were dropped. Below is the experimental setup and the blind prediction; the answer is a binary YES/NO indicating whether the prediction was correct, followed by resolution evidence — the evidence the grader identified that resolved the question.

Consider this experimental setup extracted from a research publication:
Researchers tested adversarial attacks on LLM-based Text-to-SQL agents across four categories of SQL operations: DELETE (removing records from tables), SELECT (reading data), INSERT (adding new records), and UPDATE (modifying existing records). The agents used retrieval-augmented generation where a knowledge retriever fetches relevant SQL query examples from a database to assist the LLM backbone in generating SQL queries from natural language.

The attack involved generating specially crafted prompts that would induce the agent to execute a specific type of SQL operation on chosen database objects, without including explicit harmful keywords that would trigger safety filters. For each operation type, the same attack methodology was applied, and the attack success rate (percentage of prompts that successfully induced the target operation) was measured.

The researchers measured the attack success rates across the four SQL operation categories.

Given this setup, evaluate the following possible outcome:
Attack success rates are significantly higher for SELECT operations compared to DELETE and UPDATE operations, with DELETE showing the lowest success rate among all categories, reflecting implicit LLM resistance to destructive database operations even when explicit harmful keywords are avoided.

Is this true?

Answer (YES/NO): NO